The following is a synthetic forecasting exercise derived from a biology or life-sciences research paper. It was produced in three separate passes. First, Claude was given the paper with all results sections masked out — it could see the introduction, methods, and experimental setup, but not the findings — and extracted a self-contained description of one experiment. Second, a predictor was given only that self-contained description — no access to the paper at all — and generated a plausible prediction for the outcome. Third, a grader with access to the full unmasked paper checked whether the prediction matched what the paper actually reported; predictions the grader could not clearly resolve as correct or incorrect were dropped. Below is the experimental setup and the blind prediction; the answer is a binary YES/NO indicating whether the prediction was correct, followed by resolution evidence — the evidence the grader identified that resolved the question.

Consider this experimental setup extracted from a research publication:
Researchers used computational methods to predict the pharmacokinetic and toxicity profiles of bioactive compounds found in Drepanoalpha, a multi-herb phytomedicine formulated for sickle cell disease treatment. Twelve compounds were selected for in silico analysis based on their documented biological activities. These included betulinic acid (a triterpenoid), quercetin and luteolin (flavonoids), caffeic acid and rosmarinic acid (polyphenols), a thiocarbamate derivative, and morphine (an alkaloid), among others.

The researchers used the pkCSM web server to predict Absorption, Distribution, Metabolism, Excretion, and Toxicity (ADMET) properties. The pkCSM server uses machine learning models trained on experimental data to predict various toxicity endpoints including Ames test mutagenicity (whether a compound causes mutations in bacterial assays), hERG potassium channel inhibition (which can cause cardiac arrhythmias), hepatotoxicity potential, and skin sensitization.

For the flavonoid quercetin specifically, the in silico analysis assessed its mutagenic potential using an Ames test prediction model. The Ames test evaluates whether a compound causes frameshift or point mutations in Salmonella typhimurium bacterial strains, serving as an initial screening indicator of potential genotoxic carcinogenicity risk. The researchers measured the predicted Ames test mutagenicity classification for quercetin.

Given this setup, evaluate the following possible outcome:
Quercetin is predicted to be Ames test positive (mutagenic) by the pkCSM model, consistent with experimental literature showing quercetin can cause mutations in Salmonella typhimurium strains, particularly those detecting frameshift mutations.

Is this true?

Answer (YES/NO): YES